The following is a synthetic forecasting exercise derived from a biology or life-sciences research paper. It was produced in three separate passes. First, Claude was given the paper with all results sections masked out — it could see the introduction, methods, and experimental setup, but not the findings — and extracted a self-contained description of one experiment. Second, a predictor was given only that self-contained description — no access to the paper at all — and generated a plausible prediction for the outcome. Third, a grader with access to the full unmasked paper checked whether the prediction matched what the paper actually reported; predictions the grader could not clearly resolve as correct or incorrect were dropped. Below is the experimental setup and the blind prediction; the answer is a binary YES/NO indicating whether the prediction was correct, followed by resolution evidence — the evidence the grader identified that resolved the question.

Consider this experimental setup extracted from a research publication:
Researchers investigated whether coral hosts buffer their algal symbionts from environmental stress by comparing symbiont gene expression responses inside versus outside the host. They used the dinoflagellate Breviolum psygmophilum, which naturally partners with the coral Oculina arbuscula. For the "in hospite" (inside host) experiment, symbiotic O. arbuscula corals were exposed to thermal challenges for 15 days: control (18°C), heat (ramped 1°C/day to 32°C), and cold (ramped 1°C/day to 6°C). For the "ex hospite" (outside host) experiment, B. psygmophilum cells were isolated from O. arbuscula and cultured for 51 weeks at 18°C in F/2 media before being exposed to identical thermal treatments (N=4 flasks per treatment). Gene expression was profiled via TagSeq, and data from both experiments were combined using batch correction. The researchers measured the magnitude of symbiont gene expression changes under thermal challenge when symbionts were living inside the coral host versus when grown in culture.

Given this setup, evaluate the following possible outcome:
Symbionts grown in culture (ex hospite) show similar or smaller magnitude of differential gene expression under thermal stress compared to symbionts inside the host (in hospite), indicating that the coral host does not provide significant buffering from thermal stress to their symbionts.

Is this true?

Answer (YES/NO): NO